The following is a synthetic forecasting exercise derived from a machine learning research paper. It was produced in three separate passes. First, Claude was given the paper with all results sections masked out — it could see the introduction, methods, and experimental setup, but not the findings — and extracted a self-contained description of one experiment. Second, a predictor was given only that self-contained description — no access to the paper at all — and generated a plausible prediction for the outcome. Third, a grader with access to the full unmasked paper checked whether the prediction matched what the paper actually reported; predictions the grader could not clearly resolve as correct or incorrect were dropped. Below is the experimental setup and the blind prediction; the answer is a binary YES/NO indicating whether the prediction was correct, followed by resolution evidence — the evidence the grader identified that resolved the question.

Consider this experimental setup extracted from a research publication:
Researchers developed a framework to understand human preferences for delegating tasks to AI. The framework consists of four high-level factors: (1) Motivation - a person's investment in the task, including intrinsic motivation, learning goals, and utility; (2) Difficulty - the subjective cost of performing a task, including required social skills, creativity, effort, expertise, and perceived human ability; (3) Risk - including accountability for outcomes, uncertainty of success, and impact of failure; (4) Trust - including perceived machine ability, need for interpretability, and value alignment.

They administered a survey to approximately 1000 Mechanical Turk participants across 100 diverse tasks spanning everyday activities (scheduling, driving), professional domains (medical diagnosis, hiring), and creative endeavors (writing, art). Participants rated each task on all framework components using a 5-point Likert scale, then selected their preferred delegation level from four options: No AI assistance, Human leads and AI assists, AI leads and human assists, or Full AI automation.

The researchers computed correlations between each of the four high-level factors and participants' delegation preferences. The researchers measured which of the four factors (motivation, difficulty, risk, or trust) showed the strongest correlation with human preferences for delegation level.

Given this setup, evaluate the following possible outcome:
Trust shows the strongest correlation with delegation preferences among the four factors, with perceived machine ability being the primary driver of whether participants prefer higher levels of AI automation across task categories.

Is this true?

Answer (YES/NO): YES